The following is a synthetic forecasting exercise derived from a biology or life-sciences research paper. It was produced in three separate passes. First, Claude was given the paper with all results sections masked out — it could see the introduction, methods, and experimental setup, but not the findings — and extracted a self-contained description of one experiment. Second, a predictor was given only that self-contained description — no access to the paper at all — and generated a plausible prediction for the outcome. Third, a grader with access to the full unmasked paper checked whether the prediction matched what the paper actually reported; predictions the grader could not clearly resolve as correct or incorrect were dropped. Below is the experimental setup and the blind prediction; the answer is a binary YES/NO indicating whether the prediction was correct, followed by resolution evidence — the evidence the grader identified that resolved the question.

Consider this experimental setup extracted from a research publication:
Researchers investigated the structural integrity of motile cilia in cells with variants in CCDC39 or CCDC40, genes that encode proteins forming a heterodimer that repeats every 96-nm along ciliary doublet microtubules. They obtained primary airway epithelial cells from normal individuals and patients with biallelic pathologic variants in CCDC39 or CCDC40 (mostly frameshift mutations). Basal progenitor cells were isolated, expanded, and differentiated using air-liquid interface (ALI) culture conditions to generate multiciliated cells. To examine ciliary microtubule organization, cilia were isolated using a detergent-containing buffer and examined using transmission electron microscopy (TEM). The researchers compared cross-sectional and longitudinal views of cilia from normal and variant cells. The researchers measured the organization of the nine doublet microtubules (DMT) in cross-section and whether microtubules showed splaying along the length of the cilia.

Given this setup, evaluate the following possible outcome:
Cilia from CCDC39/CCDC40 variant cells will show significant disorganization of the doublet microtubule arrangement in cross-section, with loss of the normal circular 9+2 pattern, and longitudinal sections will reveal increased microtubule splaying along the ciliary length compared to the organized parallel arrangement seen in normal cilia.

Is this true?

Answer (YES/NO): YES